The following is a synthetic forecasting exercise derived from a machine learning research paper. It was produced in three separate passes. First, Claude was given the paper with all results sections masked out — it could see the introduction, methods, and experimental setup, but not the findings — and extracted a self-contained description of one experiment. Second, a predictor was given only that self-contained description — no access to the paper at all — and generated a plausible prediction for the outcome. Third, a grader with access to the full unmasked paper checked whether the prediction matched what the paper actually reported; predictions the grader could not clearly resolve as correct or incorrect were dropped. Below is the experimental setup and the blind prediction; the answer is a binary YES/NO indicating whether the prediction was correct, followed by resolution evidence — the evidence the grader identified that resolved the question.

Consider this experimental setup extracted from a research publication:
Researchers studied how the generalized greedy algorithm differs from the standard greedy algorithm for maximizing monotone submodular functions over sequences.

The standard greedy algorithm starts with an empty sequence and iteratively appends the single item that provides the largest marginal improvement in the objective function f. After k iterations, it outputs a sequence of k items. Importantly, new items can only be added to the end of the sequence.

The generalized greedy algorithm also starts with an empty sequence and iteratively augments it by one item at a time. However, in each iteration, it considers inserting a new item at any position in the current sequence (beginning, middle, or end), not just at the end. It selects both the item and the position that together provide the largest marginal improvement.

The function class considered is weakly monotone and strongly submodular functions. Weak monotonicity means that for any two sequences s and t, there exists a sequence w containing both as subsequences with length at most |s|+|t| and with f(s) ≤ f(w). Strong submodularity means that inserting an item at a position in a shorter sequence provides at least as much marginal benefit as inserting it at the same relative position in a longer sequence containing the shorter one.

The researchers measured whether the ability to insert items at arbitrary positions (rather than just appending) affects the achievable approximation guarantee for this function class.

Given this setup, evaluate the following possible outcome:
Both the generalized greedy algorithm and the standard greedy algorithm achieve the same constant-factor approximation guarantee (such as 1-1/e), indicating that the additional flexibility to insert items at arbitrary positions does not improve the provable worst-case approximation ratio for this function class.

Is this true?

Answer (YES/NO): NO